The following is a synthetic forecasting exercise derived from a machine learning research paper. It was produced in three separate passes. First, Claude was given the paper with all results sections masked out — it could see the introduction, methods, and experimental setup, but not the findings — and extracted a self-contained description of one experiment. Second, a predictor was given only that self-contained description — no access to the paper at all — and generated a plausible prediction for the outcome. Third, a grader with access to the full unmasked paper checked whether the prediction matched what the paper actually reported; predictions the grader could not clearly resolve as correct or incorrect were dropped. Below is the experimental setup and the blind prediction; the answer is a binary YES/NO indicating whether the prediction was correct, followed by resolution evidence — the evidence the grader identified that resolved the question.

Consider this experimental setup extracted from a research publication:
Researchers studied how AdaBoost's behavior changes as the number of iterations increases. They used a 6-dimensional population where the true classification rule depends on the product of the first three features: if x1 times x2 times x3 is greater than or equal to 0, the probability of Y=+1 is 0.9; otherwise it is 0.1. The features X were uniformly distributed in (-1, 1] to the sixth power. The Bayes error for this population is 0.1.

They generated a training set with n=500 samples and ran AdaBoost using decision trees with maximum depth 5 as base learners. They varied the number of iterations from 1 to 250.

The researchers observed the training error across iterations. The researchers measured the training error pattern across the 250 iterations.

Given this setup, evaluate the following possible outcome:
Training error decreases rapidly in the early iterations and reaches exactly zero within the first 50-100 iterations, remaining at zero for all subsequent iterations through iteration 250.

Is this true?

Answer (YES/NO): NO